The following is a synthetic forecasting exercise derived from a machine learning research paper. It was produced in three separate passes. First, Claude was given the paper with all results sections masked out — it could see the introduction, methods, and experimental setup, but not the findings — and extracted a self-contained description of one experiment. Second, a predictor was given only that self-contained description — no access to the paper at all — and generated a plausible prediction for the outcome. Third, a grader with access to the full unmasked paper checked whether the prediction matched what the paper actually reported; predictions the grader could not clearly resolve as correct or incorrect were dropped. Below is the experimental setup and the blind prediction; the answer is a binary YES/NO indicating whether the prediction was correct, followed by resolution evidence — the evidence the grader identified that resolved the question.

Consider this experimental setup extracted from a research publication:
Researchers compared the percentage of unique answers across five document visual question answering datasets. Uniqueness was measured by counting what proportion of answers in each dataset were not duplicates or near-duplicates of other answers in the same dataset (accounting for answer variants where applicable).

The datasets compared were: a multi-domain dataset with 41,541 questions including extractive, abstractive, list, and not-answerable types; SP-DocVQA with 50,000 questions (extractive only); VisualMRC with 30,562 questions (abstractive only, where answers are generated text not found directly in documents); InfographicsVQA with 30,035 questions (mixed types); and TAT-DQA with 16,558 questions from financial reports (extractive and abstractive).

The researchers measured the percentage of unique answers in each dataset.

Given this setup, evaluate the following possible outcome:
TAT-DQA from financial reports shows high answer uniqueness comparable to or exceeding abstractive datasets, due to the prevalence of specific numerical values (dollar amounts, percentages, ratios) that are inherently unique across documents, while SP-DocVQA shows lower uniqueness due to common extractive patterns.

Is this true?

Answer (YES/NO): NO